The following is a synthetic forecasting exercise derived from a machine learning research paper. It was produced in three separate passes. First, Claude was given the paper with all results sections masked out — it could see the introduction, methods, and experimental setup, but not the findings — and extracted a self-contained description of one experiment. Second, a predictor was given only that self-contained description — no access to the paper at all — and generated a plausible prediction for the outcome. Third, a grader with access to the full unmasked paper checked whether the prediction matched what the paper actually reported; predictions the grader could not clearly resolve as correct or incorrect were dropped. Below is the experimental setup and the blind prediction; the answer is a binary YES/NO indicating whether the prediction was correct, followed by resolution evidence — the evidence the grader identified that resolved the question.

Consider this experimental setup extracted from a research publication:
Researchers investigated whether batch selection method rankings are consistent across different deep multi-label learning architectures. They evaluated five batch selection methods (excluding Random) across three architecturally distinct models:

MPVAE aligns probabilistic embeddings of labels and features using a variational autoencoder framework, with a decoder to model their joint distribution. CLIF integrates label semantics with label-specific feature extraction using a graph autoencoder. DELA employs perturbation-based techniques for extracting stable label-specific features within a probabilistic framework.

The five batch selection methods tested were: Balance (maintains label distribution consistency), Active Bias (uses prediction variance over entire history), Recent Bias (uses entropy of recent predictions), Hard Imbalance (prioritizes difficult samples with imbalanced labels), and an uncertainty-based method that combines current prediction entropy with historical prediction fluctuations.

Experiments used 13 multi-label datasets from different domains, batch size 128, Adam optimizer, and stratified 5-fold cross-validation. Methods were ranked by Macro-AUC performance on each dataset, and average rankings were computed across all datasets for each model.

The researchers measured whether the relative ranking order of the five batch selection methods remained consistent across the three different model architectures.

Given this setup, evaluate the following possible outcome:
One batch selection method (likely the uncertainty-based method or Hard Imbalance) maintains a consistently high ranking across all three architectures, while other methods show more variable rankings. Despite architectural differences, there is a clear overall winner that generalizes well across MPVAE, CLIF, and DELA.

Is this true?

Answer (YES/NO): YES